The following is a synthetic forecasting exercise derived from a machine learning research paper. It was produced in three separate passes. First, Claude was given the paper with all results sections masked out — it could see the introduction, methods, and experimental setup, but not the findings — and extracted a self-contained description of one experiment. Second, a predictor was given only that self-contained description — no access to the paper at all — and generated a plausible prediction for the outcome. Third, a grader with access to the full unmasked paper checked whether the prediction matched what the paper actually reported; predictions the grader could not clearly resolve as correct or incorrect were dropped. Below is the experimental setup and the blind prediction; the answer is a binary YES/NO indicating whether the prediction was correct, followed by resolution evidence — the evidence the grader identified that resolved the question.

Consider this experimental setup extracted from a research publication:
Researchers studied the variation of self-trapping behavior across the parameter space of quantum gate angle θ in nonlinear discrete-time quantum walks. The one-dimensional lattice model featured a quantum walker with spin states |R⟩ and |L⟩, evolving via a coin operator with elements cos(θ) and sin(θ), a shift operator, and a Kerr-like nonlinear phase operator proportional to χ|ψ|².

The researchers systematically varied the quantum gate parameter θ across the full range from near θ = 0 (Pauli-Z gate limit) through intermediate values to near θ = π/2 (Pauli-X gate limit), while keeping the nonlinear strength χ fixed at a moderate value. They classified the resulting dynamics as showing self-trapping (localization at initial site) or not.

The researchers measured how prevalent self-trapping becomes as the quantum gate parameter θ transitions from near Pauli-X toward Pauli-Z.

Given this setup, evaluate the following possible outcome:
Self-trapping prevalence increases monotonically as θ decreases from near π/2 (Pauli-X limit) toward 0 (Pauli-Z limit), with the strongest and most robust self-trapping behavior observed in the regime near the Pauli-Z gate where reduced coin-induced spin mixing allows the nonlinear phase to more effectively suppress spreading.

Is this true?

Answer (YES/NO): NO